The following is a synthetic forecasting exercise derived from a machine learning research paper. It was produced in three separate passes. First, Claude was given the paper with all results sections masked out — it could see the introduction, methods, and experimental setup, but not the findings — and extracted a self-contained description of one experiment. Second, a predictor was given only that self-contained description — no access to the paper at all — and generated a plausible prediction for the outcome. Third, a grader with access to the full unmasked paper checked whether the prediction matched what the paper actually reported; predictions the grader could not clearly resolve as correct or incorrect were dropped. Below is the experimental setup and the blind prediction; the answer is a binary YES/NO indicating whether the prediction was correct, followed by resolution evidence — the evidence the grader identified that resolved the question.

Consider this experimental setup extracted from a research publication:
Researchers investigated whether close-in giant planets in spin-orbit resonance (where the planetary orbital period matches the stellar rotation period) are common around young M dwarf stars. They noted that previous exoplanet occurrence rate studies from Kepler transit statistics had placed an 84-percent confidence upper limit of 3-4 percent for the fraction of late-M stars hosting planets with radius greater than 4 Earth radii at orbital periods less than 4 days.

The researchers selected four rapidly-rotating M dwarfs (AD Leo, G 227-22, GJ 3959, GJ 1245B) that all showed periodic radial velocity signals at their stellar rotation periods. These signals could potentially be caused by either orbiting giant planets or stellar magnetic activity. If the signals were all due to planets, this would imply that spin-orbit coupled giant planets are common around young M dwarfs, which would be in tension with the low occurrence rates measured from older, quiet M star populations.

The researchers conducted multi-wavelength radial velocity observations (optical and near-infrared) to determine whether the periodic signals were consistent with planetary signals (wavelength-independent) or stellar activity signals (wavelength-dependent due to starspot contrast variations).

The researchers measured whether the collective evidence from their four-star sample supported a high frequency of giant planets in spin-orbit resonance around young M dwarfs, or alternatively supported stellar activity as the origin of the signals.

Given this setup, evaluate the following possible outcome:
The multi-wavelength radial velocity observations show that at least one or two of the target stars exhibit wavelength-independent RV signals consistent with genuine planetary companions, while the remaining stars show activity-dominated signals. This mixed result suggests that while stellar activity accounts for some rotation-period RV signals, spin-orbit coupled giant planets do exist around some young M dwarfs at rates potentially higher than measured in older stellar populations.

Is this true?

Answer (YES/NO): NO